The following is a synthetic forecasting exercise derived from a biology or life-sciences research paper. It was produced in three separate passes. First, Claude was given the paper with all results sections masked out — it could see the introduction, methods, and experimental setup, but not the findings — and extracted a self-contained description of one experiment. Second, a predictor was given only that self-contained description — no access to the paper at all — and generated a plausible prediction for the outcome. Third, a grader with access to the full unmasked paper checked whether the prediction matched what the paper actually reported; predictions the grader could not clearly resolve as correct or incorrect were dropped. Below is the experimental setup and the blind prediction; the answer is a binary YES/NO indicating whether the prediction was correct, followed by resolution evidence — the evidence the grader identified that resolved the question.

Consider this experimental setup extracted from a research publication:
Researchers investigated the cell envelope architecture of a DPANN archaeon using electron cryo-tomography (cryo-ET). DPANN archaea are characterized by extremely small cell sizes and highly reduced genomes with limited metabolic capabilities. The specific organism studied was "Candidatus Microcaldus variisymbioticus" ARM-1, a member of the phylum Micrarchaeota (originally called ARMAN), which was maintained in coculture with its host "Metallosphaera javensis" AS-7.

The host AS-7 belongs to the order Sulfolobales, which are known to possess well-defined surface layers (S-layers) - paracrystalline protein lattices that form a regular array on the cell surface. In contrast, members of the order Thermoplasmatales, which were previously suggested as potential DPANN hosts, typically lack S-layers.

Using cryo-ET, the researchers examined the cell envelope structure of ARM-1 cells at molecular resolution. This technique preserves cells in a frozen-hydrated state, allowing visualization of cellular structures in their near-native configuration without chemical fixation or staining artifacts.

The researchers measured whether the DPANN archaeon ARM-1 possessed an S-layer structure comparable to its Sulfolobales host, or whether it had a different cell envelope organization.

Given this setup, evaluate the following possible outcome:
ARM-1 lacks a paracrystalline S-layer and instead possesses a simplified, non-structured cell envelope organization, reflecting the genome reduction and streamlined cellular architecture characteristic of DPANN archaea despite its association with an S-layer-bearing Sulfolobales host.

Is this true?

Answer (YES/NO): NO